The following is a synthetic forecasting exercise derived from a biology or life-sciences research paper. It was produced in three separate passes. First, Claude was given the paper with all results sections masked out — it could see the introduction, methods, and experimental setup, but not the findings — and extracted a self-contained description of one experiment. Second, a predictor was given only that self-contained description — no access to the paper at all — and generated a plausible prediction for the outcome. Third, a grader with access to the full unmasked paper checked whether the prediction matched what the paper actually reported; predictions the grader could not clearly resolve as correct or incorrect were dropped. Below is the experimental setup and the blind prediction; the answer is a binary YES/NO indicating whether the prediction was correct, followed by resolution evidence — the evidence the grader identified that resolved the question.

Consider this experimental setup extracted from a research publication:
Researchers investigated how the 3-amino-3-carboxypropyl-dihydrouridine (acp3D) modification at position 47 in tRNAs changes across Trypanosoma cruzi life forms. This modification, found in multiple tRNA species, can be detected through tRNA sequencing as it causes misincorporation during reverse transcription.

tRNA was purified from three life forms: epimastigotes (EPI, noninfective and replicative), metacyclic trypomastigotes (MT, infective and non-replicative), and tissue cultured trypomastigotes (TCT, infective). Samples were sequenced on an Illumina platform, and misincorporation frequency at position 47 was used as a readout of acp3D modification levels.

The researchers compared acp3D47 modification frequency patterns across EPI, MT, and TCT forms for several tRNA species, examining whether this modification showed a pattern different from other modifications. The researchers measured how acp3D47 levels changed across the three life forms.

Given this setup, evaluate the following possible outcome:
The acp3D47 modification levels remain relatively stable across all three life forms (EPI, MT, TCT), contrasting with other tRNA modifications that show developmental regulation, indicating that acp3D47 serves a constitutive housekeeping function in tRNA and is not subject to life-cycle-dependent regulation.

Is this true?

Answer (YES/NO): NO